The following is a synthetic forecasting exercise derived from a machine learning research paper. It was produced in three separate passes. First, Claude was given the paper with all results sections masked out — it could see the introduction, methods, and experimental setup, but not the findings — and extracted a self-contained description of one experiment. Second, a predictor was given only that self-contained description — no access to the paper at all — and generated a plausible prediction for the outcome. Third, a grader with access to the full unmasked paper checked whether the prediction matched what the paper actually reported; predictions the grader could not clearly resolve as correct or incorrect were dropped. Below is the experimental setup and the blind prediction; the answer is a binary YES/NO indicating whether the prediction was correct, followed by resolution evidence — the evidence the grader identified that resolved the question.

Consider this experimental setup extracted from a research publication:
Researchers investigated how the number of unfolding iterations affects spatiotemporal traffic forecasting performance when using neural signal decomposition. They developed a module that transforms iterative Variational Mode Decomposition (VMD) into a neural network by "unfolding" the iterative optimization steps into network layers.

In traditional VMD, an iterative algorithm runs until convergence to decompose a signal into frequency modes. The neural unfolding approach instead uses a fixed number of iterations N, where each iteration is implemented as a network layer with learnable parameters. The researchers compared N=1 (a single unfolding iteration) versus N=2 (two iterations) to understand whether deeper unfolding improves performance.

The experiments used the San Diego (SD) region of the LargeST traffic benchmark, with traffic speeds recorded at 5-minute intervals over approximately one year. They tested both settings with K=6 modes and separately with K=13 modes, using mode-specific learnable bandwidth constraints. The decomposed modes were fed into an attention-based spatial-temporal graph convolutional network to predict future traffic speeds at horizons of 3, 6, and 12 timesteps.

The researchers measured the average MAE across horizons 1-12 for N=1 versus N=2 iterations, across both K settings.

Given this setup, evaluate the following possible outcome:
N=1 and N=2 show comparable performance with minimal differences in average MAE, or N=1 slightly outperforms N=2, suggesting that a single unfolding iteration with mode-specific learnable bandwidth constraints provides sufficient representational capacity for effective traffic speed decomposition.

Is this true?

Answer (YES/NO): NO